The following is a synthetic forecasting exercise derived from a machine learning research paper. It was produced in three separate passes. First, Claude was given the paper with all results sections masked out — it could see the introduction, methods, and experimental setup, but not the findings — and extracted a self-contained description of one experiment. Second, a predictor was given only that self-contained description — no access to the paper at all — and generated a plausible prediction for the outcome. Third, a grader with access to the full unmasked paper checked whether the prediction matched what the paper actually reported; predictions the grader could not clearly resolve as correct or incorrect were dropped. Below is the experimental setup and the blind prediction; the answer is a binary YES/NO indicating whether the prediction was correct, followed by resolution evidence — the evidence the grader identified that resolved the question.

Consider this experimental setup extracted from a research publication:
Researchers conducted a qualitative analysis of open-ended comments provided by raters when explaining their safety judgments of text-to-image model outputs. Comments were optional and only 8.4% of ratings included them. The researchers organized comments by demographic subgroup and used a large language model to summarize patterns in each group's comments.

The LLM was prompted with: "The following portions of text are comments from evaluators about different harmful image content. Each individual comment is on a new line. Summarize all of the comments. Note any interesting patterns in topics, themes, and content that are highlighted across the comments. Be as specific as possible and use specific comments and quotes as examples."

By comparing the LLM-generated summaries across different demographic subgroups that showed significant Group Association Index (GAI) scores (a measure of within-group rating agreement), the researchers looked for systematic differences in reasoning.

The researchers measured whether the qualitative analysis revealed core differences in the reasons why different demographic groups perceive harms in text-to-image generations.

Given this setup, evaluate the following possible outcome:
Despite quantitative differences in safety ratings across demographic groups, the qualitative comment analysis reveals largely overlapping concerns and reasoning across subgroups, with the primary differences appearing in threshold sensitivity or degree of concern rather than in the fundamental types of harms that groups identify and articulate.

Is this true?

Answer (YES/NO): NO